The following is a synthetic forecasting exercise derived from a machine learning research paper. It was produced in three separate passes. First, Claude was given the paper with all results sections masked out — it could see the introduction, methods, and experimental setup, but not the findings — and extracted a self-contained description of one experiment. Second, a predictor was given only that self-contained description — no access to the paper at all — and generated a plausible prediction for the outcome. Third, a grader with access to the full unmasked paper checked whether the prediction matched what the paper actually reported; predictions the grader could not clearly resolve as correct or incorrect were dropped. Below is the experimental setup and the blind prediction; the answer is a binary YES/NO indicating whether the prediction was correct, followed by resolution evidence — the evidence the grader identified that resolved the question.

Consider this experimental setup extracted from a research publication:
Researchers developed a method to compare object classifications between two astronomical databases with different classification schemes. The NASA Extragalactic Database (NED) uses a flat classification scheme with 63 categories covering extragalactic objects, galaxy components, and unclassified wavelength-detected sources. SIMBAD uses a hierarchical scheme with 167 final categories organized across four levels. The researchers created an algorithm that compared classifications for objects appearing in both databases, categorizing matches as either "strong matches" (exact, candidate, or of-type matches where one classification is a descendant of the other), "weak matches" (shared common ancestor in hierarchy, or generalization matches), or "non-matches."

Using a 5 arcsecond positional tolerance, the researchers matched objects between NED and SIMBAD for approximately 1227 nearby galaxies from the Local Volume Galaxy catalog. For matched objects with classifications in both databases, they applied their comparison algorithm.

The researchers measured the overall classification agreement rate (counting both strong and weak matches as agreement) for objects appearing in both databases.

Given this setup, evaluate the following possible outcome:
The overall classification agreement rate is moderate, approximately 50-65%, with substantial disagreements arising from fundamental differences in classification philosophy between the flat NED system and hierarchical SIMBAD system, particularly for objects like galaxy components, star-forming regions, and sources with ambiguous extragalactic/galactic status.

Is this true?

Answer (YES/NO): NO